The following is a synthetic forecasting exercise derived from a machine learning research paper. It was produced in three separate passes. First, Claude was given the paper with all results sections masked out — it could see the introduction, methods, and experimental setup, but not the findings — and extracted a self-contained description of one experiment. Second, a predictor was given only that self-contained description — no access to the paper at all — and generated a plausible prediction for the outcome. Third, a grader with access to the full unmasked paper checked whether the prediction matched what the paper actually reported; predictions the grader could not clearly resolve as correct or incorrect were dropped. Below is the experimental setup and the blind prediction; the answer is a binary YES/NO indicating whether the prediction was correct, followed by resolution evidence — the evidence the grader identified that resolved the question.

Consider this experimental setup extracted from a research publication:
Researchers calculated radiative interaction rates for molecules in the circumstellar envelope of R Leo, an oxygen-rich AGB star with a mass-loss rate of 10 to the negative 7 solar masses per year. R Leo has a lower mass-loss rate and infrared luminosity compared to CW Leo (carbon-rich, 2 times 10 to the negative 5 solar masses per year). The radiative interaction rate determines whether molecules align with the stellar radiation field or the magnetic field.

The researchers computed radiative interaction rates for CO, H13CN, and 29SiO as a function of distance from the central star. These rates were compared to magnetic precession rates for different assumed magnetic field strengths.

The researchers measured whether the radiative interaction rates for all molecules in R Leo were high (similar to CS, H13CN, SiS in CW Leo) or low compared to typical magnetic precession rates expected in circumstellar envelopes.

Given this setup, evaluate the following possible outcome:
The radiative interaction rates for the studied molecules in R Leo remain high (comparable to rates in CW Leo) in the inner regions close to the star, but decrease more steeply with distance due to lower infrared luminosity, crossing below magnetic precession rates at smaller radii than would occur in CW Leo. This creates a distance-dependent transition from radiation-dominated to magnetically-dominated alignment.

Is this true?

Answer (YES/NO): NO